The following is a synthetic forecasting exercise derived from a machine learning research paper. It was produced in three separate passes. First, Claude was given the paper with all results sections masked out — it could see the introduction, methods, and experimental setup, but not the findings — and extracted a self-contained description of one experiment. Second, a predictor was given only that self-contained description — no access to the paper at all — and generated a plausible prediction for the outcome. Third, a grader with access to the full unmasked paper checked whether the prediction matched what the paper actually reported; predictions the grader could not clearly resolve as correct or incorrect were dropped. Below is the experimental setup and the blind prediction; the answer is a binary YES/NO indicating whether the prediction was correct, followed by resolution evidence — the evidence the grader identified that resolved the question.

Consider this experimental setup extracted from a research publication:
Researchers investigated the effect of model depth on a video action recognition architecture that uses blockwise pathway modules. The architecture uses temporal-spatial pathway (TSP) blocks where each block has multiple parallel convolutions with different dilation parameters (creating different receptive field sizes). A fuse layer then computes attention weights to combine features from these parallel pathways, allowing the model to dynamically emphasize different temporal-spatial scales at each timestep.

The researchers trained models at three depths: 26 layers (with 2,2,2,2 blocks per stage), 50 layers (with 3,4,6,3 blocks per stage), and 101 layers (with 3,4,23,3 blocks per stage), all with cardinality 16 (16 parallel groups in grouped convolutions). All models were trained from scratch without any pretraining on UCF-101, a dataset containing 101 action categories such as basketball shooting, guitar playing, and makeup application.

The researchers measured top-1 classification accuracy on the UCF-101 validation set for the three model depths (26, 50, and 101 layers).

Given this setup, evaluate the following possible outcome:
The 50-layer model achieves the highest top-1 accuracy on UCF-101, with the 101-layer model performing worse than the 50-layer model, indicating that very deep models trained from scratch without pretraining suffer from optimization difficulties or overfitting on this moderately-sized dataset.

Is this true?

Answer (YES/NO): NO